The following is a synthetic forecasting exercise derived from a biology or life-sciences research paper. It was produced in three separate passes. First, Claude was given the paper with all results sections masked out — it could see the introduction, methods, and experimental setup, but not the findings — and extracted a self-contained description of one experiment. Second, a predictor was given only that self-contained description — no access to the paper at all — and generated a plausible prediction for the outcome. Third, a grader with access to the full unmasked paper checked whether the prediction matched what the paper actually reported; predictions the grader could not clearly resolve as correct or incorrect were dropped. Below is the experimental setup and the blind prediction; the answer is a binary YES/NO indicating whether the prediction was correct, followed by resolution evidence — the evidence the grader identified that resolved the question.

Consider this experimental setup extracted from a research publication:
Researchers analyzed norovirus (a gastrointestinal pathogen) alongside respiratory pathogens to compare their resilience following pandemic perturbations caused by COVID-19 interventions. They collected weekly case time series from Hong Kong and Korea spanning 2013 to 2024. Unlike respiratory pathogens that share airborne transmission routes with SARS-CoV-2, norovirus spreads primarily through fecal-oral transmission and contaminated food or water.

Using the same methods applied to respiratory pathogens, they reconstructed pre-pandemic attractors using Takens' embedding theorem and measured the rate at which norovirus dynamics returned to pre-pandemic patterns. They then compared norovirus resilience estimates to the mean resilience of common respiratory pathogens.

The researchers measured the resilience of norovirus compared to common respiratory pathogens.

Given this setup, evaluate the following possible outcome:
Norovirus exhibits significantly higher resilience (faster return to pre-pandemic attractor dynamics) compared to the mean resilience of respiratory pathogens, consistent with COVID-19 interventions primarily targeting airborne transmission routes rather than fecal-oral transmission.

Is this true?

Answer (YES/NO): NO